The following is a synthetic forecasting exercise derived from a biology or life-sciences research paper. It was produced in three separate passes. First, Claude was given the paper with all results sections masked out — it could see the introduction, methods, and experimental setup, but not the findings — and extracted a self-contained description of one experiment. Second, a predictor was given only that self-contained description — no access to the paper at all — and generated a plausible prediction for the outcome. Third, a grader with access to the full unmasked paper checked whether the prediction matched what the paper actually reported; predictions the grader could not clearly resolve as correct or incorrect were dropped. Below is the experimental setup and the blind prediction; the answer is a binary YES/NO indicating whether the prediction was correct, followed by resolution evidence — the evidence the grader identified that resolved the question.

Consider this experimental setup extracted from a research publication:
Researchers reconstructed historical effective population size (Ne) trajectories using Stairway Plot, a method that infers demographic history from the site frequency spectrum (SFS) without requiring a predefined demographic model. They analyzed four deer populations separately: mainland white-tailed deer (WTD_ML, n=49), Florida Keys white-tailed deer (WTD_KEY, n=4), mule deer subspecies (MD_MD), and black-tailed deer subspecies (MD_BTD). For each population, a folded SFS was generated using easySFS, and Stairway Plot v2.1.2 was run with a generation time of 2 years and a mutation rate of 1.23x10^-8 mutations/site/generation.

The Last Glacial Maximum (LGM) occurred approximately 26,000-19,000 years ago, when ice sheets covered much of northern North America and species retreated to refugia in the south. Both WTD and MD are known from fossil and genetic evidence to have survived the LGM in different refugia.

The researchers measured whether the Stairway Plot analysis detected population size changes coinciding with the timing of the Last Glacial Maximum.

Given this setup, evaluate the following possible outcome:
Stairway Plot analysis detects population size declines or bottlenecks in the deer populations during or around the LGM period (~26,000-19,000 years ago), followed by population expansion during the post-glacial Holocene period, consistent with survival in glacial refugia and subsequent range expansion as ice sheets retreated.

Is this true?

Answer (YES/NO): NO